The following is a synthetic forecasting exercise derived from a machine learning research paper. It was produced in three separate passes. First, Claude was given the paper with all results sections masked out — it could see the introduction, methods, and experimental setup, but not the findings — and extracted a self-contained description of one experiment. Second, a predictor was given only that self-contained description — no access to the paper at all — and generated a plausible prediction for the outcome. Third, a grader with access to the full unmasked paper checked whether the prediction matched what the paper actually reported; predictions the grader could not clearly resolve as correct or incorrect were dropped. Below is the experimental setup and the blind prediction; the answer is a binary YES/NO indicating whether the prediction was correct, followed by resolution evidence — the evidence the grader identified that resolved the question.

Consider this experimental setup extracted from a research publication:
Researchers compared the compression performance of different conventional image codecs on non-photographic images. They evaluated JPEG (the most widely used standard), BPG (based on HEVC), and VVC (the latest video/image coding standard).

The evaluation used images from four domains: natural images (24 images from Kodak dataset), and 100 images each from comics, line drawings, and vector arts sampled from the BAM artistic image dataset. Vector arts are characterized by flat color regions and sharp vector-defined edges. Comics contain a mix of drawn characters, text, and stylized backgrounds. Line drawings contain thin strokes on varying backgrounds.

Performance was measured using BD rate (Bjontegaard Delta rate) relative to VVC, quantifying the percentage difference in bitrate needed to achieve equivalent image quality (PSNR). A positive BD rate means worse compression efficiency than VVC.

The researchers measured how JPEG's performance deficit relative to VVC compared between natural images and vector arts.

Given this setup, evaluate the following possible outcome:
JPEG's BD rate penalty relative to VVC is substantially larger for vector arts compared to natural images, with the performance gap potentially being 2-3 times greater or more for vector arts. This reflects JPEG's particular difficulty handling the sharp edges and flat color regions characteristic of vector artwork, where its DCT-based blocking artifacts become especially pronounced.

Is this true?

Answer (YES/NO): YES